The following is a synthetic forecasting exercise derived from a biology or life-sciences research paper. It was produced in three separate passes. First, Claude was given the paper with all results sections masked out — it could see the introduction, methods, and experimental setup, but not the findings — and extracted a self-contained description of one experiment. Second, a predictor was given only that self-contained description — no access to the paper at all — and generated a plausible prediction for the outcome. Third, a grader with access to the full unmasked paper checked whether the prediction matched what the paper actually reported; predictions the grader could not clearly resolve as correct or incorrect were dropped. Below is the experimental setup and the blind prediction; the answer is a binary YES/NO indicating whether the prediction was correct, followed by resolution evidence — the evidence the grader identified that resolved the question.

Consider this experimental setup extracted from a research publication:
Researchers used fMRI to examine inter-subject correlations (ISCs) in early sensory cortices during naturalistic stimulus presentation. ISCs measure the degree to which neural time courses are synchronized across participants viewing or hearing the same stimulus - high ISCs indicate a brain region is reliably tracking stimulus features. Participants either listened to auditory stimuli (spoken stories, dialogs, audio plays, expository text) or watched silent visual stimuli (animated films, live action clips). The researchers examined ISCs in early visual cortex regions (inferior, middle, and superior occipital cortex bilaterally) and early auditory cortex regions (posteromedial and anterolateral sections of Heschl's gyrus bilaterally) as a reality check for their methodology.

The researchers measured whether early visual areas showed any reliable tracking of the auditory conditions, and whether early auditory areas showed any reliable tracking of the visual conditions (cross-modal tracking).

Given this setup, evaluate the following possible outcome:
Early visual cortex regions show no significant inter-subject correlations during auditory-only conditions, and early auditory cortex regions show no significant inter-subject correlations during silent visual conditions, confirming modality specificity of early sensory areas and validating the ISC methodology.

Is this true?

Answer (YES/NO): NO